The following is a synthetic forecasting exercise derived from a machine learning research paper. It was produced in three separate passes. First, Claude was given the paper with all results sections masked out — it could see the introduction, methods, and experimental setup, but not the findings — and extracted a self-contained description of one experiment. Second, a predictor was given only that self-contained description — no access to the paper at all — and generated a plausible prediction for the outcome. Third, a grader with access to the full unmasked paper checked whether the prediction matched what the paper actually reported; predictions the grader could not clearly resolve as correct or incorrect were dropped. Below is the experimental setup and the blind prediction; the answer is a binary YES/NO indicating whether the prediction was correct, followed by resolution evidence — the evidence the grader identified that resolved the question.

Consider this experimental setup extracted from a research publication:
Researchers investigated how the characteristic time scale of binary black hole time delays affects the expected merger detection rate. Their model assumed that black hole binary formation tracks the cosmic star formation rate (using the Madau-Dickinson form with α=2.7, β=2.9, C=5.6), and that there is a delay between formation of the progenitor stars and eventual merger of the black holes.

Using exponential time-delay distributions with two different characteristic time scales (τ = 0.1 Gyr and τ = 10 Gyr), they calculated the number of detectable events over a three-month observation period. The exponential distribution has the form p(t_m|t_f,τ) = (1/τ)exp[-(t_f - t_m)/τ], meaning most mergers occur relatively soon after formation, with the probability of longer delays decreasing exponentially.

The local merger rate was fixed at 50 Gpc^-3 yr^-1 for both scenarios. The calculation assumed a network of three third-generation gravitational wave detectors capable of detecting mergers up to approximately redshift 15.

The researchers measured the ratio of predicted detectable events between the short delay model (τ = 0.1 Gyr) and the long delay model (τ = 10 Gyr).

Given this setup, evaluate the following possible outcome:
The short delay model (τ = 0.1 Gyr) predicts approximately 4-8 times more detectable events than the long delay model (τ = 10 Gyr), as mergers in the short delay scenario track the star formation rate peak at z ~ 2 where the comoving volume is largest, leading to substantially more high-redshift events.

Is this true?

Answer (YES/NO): NO